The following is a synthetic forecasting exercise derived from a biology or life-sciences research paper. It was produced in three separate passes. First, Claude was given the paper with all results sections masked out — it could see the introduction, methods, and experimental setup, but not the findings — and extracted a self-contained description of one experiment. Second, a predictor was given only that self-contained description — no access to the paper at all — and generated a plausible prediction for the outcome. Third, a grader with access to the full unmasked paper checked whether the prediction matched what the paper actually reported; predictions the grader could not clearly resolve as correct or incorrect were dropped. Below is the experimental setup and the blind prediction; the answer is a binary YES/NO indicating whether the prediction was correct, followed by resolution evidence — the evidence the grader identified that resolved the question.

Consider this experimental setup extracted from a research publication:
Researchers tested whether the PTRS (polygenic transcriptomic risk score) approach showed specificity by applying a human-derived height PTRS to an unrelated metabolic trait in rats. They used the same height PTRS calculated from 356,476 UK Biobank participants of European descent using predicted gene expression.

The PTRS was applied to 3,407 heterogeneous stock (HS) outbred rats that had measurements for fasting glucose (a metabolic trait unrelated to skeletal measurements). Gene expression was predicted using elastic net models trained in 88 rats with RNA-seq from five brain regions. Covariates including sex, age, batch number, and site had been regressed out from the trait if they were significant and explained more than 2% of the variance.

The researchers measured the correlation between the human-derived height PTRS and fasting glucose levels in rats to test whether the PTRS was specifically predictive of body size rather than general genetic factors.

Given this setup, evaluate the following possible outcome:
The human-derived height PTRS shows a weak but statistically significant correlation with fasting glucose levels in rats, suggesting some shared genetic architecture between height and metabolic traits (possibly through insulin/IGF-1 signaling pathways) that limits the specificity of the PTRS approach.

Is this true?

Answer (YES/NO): NO